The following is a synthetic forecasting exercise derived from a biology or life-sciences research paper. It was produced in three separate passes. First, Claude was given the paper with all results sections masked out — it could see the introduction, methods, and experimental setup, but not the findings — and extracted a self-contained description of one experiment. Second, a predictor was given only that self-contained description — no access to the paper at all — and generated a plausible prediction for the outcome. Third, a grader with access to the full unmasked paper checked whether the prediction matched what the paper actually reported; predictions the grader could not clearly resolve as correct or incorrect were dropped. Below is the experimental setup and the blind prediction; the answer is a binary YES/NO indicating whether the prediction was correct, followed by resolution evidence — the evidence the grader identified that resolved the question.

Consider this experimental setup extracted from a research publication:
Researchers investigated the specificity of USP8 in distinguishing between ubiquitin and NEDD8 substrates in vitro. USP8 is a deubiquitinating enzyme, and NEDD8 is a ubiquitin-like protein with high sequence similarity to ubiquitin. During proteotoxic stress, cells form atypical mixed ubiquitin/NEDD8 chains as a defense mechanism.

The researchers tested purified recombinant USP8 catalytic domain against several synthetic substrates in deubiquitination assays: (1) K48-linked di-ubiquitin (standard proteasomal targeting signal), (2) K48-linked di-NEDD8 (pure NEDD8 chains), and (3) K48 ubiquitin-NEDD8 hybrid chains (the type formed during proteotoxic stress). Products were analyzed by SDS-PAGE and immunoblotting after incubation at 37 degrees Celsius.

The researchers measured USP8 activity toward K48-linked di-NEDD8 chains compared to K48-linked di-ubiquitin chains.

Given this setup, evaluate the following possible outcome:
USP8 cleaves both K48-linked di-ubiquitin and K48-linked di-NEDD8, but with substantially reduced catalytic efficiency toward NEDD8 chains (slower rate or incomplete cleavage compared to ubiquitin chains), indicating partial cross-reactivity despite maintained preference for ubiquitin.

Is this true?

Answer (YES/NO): NO